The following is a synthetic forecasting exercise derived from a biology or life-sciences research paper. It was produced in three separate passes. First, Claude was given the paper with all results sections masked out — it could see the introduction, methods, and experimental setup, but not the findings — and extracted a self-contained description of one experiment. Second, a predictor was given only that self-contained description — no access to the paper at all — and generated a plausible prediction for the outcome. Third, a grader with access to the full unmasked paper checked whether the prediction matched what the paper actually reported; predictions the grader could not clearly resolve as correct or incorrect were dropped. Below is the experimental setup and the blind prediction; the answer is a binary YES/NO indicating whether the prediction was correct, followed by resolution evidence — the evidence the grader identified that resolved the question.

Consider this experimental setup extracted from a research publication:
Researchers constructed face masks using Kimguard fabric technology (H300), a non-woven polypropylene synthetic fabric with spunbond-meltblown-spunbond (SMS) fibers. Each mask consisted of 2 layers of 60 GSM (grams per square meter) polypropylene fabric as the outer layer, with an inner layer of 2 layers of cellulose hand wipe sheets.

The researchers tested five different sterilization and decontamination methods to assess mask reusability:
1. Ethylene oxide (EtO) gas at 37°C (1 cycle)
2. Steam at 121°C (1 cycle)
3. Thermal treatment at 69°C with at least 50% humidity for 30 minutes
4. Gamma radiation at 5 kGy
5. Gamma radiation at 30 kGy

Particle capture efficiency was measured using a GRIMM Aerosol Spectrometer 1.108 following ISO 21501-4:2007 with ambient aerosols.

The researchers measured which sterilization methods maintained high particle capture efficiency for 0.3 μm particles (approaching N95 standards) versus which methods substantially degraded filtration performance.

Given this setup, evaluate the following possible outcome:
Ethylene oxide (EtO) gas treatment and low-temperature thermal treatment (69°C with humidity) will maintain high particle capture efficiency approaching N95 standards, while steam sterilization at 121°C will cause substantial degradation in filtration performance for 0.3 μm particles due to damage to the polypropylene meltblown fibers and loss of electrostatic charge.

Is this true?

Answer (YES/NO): YES